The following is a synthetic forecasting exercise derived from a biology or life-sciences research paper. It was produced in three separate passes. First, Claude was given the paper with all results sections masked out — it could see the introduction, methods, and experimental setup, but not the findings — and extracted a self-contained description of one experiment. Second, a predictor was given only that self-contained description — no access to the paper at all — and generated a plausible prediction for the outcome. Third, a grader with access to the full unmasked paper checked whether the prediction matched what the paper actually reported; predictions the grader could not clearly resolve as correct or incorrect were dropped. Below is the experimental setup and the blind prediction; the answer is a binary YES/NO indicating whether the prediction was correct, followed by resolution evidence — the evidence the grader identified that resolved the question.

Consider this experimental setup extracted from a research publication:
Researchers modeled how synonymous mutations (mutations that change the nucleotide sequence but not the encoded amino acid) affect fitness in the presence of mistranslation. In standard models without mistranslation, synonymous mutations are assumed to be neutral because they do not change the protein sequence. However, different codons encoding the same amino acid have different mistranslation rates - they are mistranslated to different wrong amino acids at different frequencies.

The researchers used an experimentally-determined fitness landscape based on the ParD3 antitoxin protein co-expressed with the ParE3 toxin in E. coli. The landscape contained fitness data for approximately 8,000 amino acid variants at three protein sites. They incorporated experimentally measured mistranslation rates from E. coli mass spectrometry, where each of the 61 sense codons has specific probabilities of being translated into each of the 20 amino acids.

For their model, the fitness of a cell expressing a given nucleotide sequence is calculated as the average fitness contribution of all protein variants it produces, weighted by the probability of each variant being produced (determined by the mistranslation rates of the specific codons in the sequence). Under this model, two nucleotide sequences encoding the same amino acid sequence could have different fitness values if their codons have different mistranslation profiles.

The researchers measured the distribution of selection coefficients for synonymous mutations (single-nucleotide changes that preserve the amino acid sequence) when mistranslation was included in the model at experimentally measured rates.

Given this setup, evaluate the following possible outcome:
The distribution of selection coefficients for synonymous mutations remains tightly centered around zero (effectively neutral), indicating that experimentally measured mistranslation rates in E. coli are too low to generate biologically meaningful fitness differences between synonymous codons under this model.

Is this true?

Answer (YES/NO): NO